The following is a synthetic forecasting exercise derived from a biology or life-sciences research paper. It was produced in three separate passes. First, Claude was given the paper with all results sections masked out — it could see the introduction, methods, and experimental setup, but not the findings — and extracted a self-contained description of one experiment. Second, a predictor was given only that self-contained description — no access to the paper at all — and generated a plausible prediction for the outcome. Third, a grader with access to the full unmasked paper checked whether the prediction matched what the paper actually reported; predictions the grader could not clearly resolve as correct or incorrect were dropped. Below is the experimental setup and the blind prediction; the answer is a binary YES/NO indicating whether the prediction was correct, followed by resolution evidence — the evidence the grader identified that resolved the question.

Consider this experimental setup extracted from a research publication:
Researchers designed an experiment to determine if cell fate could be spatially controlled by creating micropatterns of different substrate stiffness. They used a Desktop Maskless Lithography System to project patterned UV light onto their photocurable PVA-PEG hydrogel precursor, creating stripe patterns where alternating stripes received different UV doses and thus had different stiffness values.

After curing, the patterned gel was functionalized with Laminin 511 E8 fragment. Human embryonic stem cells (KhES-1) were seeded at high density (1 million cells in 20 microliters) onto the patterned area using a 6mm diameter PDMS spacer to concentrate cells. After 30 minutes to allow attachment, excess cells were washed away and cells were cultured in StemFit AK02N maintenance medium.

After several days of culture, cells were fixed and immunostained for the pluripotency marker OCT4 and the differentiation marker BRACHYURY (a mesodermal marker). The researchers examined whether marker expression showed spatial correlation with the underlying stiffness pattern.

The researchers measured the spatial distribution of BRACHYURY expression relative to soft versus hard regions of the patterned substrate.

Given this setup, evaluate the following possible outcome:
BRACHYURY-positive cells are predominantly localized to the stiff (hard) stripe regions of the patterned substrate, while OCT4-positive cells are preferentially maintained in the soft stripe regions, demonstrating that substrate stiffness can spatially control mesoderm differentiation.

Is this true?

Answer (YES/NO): NO